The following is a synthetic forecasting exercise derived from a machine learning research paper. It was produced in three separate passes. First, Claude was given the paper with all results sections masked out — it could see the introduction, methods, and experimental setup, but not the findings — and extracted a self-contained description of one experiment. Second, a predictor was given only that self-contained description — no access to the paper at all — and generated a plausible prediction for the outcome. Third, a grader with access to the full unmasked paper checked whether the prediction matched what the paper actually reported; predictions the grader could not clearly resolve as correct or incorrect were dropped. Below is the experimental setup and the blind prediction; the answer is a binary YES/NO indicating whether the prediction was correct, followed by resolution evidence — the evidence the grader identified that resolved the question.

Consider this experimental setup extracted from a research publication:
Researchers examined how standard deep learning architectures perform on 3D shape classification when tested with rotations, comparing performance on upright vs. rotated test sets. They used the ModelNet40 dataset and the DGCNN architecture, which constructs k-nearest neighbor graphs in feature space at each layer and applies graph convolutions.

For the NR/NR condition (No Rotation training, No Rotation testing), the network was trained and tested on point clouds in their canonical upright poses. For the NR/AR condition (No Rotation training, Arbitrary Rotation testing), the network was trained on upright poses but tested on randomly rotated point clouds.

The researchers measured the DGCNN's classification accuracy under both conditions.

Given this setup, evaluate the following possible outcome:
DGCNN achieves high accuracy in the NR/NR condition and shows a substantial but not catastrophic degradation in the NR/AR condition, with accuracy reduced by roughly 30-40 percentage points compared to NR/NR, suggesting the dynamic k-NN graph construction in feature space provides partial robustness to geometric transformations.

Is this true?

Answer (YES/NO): NO